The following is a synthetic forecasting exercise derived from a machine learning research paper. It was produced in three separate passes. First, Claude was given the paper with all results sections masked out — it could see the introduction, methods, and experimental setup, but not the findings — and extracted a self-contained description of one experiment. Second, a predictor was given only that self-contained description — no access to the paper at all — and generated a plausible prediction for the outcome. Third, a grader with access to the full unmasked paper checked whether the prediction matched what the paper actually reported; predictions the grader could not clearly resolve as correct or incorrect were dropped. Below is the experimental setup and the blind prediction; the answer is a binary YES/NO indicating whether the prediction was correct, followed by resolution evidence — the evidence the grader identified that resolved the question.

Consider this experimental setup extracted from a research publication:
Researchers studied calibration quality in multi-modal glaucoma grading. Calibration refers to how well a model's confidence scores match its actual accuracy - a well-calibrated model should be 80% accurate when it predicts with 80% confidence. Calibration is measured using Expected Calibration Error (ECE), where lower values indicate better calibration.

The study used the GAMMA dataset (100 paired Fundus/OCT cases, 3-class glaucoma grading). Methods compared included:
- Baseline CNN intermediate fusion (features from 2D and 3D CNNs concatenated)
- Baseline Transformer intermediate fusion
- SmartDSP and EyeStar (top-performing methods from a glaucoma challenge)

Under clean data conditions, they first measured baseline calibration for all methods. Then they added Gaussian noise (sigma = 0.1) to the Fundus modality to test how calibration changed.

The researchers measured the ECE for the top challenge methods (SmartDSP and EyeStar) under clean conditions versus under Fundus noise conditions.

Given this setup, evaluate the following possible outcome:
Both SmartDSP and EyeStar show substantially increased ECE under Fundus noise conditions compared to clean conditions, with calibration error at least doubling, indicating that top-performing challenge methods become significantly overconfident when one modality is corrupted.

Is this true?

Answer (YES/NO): YES